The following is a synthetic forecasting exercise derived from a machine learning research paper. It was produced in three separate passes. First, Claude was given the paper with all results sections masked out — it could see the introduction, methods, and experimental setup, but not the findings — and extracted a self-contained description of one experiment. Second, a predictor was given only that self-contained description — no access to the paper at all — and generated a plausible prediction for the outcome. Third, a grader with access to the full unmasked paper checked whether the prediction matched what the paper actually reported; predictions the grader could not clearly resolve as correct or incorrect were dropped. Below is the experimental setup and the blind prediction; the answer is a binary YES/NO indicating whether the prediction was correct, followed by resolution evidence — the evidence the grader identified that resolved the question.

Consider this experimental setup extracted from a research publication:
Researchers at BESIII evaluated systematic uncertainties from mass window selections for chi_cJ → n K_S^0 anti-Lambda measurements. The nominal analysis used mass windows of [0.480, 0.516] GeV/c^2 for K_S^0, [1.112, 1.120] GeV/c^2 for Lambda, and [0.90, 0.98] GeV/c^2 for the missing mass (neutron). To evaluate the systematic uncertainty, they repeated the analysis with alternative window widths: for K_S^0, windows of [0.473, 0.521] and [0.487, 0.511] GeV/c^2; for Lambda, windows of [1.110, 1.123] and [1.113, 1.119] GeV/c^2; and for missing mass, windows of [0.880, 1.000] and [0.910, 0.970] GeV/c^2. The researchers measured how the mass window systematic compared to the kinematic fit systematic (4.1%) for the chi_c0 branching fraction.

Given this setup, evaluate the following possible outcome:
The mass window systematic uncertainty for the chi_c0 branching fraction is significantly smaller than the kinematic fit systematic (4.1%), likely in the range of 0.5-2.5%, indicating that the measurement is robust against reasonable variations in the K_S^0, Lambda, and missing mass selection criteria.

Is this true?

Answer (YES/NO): NO